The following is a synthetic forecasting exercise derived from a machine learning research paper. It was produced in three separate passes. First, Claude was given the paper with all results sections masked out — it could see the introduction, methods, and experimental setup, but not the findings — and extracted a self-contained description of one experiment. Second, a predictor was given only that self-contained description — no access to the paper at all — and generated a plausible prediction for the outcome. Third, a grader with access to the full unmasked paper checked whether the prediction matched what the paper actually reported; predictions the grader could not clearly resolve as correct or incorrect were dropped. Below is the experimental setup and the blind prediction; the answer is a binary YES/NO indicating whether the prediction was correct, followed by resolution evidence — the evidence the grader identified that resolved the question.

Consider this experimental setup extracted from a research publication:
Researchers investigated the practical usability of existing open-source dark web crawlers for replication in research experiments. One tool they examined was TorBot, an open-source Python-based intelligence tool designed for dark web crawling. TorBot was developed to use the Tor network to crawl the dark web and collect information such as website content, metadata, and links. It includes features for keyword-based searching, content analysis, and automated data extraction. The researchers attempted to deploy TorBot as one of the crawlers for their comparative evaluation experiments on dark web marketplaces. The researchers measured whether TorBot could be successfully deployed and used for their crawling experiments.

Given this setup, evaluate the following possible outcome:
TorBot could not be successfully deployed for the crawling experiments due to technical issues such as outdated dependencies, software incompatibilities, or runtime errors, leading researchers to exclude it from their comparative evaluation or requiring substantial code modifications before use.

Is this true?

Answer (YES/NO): YES